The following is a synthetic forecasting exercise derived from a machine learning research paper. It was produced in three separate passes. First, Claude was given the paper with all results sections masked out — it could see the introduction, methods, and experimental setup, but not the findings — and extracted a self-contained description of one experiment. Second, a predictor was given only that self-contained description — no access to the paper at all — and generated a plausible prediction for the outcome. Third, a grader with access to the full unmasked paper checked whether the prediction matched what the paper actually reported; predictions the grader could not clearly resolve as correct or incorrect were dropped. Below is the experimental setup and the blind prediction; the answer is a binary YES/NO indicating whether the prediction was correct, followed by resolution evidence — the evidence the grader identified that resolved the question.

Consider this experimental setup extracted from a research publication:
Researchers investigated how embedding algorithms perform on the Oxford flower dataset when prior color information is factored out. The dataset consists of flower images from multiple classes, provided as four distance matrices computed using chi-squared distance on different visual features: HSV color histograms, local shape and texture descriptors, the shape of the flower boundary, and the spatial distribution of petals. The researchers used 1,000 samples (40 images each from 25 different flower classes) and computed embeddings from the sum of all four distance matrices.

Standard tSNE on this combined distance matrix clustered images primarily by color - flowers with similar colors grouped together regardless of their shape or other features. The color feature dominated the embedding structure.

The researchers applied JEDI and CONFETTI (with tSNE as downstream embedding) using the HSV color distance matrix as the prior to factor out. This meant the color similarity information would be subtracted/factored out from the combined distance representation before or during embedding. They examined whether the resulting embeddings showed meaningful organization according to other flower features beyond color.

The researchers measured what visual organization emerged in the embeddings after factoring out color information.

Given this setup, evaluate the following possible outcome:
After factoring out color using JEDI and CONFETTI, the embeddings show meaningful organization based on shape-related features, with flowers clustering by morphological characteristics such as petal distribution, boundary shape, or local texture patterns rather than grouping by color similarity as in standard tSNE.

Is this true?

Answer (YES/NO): YES